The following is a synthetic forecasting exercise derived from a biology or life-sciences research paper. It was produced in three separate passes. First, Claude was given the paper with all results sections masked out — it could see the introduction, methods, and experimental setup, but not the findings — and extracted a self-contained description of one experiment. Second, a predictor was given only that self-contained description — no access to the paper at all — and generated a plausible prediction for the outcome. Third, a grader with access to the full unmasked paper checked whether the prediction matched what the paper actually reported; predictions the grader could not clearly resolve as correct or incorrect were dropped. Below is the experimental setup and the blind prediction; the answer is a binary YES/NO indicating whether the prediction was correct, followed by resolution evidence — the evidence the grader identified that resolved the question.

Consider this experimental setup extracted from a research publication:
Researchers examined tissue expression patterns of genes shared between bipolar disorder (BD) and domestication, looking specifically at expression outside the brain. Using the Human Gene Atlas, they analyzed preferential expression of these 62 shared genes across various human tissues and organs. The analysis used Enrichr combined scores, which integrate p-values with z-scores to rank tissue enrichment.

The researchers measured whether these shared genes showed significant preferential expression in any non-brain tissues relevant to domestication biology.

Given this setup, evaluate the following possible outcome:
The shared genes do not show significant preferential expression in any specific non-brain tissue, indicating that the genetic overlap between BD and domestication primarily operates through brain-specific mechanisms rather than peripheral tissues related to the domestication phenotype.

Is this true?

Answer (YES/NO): NO